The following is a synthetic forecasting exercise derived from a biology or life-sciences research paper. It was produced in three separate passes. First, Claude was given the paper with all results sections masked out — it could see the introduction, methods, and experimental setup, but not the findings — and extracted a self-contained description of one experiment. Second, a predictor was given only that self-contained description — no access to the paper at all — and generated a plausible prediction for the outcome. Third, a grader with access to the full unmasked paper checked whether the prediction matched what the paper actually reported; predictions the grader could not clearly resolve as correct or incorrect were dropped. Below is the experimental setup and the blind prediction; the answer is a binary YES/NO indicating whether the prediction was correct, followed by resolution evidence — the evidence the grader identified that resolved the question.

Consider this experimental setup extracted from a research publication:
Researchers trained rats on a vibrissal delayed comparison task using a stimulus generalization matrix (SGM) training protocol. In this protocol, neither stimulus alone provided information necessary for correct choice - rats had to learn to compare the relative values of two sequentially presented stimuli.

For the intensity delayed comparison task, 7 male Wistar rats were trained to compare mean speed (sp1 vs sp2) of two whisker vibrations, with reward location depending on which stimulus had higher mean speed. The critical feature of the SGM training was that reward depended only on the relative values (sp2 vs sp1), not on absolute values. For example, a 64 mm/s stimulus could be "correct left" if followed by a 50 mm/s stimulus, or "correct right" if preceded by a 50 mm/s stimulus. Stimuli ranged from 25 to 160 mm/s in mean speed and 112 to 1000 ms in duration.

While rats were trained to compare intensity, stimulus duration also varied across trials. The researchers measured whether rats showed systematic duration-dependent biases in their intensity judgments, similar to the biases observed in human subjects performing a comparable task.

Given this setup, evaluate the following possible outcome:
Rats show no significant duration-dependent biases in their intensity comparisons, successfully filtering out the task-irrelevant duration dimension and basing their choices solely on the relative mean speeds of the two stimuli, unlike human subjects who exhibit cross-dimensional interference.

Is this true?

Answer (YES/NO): NO